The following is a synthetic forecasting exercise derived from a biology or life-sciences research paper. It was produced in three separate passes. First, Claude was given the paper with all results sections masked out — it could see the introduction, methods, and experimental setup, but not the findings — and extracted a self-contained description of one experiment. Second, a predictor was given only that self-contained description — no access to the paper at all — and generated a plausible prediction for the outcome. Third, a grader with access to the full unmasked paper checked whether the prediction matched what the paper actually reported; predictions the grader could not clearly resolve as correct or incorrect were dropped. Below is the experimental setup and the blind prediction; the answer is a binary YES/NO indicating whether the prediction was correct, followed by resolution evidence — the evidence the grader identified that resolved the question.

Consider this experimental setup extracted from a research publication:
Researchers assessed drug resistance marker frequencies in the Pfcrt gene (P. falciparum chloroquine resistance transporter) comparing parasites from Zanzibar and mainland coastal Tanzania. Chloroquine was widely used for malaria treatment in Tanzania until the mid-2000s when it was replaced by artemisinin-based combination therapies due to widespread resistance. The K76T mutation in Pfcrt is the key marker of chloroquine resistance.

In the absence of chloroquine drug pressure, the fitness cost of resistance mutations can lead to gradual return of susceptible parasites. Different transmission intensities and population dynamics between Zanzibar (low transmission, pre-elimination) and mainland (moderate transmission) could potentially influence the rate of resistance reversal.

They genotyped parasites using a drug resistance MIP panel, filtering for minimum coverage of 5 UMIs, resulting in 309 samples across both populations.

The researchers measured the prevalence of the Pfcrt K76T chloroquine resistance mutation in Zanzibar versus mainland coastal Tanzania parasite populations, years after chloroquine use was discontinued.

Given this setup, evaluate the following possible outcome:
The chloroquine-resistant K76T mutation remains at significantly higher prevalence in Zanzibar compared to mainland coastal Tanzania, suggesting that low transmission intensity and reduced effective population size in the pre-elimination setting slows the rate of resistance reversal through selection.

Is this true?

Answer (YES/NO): NO